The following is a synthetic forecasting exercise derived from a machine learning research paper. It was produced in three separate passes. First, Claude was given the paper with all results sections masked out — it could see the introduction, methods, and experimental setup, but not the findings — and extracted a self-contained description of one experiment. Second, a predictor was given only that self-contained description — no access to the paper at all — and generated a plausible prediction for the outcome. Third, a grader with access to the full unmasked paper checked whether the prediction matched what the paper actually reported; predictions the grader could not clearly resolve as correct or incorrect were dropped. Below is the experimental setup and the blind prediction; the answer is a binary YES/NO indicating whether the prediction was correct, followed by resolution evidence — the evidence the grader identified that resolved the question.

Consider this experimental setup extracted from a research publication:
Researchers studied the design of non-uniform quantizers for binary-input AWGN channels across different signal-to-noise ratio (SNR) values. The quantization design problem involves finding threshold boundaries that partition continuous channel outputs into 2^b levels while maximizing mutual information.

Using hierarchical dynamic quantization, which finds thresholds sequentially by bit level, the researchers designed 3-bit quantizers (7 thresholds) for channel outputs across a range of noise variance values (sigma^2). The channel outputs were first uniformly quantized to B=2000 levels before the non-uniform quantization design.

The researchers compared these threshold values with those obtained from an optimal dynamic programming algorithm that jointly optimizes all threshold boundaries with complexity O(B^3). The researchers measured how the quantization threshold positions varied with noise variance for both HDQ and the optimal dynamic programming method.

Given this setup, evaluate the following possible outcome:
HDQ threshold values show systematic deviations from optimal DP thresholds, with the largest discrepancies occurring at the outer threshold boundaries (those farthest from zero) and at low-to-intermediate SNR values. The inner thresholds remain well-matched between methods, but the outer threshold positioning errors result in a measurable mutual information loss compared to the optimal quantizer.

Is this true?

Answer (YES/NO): NO